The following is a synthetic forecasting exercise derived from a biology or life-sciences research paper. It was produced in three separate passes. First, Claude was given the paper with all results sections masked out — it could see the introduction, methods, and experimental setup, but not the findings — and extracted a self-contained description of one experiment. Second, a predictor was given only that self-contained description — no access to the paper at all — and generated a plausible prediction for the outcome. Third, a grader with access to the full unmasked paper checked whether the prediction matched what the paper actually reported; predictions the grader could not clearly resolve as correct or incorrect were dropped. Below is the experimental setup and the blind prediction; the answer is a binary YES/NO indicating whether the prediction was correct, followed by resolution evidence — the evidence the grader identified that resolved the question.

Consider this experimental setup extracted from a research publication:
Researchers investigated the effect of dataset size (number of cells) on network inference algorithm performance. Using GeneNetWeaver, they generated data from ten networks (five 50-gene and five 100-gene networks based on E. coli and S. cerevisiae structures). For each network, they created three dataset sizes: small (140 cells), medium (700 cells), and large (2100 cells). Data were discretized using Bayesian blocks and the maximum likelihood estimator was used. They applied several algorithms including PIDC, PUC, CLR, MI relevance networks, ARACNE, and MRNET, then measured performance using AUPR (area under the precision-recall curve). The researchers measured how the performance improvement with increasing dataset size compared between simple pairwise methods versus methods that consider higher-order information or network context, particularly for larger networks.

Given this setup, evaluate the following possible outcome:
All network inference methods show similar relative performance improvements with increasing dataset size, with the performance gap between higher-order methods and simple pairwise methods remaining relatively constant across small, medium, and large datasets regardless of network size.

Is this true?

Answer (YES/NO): NO